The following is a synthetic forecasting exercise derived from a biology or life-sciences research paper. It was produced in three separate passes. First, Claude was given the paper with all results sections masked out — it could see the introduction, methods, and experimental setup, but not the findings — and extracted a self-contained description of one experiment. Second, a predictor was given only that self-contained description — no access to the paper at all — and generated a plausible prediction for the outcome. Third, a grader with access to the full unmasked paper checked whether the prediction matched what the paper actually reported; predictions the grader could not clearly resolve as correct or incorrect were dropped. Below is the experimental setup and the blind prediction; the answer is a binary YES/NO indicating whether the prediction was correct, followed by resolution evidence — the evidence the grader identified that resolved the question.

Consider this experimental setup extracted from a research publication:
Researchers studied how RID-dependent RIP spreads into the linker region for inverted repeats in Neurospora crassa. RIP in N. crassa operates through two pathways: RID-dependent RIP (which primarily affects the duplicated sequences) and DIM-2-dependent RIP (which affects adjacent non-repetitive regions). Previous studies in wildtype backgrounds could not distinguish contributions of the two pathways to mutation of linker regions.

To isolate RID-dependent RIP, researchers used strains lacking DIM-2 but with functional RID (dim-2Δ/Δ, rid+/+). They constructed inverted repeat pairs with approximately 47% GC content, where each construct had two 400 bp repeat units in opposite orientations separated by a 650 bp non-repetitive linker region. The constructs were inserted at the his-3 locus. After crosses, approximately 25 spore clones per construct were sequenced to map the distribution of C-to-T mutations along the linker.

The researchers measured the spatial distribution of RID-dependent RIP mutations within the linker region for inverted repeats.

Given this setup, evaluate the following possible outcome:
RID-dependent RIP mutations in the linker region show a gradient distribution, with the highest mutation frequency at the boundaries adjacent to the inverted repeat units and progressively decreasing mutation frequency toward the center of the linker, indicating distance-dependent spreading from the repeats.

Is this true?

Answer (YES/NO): YES